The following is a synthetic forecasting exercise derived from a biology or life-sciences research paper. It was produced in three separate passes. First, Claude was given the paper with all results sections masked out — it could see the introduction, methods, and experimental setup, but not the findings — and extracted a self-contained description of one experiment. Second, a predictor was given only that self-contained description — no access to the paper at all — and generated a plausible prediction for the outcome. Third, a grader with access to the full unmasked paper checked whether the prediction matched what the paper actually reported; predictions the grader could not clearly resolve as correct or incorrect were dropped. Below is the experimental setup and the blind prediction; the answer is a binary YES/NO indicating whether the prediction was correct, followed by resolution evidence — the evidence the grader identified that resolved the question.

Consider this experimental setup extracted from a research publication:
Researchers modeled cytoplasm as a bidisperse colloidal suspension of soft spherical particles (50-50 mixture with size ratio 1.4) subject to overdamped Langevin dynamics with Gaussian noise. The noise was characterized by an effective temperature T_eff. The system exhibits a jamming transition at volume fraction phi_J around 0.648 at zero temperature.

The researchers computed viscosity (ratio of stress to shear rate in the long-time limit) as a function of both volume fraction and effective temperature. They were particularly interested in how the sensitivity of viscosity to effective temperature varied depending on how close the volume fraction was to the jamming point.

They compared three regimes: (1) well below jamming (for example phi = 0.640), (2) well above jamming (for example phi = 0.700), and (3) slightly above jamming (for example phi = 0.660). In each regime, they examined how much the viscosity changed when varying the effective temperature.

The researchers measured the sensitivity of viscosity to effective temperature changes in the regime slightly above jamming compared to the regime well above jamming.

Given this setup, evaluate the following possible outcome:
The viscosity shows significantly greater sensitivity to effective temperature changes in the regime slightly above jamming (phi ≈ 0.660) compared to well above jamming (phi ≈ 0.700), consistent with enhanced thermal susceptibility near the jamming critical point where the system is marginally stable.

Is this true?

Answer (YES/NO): YES